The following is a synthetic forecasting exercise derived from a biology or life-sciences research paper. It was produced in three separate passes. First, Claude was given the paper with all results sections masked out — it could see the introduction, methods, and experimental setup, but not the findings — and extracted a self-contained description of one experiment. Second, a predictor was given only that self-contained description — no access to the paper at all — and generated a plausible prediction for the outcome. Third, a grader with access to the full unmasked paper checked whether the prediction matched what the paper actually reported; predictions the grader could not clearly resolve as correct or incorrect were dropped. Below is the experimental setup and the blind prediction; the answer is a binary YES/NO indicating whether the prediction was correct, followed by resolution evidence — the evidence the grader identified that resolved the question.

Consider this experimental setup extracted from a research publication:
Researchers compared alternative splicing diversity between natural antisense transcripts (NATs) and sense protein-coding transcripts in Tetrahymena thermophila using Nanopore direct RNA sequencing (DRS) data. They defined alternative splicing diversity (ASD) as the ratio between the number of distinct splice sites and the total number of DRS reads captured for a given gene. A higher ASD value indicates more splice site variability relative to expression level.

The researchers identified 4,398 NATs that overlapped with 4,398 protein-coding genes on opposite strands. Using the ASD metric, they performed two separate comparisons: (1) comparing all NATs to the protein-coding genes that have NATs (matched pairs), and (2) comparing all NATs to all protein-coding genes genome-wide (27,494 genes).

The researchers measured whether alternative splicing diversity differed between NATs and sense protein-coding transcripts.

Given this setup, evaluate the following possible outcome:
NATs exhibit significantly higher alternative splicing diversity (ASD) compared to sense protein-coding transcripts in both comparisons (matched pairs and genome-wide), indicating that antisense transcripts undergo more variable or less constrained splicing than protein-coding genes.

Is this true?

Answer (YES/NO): YES